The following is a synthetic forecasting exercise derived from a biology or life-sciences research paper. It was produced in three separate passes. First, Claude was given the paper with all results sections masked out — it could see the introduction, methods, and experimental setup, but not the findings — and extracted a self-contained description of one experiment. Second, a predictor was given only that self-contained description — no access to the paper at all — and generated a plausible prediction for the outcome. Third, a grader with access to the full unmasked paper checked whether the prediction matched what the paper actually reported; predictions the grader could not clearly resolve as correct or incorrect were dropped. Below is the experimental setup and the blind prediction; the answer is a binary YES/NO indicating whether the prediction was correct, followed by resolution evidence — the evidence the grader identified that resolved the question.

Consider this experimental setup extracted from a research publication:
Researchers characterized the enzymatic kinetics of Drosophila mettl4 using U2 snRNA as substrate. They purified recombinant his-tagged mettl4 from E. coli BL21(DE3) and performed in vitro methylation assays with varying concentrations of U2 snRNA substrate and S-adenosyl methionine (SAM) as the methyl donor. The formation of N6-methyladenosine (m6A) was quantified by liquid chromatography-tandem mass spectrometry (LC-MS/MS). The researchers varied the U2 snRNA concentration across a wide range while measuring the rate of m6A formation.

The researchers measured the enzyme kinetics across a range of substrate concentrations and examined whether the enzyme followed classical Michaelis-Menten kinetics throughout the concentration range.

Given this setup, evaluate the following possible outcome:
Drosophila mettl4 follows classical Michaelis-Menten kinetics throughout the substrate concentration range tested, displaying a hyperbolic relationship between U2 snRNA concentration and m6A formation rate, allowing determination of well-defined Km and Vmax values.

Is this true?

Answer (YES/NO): NO